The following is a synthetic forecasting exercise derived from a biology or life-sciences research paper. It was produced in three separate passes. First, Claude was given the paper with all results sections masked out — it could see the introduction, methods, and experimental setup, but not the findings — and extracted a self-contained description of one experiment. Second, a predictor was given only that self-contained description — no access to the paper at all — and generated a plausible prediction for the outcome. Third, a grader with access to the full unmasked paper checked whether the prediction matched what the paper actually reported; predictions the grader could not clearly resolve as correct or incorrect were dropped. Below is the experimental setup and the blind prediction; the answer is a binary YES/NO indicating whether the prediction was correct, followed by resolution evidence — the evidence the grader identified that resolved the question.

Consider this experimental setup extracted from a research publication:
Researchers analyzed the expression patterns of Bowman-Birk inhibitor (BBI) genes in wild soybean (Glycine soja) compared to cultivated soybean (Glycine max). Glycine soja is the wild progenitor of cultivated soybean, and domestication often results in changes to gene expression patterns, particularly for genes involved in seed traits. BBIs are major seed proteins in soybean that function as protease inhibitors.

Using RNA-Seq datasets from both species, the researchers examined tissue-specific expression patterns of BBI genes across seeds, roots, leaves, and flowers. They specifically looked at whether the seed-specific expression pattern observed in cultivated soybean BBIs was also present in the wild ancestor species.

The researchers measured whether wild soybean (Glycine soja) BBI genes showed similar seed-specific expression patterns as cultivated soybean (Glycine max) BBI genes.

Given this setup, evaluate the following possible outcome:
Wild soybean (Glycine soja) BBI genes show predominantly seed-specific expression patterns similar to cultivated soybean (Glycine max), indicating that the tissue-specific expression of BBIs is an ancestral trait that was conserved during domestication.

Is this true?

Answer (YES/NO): YES